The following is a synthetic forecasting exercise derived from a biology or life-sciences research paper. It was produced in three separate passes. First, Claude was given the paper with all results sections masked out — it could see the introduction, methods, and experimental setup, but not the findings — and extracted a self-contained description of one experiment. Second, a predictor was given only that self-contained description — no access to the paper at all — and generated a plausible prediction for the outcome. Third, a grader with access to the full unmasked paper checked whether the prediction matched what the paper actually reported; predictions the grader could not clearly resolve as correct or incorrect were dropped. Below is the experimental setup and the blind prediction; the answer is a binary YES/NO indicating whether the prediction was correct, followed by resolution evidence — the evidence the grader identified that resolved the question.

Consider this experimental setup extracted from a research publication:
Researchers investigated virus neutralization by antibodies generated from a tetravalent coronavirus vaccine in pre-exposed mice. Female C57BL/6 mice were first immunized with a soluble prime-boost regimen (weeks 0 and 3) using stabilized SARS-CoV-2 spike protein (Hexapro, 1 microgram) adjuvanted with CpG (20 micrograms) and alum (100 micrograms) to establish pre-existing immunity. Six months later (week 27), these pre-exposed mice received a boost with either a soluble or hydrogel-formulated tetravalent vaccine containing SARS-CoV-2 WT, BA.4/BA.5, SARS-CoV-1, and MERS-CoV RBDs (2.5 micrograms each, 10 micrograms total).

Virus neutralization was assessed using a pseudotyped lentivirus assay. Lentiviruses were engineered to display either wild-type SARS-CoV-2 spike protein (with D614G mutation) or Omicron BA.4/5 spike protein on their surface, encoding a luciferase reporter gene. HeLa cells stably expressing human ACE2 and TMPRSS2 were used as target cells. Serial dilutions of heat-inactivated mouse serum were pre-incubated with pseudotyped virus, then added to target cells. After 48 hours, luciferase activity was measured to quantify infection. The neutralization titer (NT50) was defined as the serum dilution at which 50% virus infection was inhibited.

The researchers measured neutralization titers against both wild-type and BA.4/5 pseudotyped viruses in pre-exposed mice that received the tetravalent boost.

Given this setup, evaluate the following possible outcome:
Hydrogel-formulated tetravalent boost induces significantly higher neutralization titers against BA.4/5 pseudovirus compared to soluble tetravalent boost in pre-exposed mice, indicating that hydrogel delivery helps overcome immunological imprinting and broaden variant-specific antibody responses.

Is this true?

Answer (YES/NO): YES